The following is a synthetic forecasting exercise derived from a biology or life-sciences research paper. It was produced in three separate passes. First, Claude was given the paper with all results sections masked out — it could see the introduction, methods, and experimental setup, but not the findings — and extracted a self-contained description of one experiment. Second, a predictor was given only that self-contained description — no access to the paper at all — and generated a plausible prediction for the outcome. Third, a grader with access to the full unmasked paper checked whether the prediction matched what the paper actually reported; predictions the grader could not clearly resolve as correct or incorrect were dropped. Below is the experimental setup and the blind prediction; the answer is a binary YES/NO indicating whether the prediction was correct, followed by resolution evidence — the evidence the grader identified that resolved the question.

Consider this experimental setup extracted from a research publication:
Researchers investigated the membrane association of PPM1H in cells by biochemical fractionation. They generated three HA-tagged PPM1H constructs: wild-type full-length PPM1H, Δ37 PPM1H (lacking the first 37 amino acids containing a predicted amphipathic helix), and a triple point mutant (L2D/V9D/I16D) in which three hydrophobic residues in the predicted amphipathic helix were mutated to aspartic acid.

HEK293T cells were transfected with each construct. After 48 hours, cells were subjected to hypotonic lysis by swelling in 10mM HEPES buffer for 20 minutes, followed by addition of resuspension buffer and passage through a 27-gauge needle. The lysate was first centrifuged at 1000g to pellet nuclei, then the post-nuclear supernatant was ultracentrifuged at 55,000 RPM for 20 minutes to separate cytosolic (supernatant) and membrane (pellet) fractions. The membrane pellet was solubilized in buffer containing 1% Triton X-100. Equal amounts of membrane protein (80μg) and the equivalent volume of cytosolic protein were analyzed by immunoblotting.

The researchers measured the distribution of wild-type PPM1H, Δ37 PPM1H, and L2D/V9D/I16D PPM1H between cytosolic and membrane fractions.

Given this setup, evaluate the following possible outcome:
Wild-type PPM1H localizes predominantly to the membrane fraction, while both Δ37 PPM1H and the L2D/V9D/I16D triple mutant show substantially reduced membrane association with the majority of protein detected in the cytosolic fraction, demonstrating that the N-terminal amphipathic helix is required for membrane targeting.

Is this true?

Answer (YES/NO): NO